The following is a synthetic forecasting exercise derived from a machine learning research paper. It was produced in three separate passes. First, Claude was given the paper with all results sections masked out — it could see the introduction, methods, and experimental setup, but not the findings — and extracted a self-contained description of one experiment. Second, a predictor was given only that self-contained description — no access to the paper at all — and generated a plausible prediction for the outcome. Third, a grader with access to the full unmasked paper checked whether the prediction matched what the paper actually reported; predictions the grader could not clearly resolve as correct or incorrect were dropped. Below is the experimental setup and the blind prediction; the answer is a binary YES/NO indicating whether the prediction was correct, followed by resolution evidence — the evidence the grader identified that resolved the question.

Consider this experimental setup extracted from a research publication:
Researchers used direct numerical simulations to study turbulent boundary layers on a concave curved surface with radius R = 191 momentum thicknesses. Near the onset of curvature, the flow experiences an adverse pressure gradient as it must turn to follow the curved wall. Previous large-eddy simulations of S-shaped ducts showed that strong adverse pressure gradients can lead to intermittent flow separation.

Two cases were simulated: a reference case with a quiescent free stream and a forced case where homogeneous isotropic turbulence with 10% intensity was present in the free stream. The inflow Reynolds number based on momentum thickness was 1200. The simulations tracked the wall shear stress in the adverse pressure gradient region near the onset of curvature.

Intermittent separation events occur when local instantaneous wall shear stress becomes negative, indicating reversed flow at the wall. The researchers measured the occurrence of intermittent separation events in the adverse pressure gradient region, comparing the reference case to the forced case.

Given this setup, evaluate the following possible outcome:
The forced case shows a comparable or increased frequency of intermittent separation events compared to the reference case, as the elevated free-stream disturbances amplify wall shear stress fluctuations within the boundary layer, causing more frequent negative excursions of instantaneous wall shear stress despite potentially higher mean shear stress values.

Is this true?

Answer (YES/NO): NO